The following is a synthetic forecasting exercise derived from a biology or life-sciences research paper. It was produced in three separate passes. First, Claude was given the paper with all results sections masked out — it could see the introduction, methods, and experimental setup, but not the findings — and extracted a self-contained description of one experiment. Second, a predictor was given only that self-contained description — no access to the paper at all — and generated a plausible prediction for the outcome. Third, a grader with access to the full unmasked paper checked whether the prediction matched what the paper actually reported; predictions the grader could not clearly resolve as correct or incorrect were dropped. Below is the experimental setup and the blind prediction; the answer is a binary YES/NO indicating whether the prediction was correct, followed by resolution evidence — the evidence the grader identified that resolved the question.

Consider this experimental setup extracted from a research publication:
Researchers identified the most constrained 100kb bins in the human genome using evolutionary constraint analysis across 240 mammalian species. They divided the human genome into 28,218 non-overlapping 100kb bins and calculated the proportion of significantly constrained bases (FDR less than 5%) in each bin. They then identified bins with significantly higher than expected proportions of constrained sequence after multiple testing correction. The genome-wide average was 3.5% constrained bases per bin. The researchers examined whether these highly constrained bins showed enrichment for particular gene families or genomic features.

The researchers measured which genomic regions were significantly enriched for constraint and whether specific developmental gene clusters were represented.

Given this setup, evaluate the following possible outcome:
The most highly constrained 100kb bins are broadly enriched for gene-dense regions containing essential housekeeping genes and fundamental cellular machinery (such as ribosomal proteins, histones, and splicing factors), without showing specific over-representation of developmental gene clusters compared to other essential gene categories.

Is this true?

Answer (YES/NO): NO